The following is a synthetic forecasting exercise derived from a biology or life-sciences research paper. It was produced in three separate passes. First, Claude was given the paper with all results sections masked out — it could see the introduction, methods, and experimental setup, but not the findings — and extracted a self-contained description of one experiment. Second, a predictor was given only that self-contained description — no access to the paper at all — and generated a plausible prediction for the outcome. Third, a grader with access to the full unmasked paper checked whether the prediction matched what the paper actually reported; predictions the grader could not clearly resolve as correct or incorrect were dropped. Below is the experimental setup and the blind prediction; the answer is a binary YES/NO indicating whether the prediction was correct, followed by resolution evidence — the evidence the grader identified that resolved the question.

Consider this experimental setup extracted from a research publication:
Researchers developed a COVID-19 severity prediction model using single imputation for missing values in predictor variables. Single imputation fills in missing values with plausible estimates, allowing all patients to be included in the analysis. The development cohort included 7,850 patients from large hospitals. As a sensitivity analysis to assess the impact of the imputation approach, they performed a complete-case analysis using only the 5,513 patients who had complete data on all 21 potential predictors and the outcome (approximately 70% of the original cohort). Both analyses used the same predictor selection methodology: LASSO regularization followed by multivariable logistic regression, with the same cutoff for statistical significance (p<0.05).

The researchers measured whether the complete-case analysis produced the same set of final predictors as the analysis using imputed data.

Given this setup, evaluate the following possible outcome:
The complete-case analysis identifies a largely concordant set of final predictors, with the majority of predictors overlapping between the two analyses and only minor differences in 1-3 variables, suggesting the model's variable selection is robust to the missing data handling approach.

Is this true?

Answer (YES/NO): NO